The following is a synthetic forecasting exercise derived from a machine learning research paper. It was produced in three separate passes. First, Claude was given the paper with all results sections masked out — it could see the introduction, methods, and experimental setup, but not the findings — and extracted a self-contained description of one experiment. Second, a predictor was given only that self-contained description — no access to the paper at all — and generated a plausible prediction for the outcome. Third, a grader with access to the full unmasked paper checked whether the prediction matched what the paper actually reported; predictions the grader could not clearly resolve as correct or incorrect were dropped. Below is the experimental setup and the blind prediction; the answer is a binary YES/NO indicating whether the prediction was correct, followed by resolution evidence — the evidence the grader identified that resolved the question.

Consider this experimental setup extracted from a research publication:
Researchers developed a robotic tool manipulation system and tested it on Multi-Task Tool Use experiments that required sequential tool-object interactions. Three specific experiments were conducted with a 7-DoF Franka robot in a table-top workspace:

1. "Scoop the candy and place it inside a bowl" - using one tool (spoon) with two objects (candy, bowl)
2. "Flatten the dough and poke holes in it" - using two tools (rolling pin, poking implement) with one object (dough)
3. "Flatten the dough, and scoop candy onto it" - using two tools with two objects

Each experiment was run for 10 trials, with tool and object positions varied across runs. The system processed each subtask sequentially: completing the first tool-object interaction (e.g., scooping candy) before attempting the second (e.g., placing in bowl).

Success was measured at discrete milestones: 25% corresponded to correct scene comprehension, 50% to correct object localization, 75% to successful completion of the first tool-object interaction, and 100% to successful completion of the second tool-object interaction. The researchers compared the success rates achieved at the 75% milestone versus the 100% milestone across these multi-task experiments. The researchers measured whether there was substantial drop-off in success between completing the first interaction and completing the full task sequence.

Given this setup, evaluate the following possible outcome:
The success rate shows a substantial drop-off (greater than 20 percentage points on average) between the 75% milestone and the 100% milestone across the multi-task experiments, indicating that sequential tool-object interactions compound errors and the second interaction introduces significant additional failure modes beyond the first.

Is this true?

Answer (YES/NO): NO